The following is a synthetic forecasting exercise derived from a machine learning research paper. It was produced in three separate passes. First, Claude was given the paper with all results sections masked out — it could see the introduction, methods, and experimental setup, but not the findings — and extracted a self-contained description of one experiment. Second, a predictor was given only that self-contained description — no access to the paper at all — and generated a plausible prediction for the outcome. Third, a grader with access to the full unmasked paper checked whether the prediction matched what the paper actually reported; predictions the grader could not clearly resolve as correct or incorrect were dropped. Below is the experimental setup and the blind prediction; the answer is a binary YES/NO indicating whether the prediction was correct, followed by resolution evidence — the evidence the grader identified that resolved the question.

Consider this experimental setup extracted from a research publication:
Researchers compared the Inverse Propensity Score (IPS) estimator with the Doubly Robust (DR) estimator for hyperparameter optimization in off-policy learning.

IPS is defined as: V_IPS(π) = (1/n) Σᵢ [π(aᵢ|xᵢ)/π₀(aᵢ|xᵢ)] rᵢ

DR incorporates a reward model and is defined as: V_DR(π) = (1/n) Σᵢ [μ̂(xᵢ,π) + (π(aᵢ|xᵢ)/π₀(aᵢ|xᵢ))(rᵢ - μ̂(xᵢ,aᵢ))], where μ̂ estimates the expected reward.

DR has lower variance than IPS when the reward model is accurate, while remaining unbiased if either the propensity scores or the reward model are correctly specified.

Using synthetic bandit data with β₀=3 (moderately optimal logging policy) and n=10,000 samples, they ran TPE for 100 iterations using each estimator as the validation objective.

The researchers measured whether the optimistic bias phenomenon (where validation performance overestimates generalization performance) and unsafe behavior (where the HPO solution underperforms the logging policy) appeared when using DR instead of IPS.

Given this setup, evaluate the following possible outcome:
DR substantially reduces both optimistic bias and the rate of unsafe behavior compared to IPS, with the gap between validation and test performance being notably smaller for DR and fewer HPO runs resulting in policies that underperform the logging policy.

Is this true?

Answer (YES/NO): NO